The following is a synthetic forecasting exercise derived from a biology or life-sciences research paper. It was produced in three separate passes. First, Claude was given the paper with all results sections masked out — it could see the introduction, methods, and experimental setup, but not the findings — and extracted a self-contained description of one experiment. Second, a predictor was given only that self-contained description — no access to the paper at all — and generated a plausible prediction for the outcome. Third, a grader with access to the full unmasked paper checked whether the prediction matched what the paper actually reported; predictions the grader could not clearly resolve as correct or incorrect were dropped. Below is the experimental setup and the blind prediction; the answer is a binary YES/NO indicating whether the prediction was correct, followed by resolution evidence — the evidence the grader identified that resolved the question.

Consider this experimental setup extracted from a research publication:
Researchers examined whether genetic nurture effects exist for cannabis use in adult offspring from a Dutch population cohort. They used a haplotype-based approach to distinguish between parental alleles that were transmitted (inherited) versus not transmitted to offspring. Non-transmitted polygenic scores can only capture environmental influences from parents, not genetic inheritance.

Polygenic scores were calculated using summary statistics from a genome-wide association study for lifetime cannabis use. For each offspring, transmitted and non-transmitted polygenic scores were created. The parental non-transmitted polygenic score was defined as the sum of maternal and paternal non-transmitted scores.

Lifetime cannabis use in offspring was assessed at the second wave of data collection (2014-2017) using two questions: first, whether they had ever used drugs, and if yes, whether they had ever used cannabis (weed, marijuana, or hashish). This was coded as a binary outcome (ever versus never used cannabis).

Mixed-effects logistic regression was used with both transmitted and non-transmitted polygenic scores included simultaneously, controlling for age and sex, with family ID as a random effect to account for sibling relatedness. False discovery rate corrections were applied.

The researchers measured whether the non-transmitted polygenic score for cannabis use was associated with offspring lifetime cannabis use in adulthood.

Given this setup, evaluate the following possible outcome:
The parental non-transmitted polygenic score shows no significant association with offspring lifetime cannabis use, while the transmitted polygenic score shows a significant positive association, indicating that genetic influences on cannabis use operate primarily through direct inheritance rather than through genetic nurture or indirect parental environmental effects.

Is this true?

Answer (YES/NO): YES